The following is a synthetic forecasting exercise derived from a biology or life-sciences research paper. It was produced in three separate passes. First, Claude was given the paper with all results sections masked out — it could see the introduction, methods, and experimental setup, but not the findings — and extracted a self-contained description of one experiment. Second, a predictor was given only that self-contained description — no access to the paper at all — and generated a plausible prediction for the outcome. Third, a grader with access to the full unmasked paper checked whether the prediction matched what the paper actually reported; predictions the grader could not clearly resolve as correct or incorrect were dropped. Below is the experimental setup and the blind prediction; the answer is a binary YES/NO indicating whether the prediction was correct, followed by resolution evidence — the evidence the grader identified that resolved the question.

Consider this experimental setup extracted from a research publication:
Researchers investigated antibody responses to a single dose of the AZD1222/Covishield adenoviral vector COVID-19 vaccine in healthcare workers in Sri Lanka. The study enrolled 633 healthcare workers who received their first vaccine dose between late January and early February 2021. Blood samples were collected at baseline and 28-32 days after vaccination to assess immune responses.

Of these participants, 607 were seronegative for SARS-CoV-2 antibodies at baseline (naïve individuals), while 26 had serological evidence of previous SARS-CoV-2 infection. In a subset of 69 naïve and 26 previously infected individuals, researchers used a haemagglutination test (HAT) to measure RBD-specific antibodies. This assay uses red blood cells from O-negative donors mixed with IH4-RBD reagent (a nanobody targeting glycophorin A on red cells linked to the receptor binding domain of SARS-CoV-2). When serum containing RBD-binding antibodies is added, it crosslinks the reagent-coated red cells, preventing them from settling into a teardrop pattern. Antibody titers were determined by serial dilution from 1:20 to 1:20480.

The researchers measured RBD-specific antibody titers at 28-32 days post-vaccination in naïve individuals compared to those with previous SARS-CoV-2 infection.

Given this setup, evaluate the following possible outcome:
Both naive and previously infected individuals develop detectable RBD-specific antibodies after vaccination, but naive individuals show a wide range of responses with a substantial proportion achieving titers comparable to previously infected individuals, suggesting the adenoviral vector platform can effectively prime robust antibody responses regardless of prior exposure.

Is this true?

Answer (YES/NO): NO